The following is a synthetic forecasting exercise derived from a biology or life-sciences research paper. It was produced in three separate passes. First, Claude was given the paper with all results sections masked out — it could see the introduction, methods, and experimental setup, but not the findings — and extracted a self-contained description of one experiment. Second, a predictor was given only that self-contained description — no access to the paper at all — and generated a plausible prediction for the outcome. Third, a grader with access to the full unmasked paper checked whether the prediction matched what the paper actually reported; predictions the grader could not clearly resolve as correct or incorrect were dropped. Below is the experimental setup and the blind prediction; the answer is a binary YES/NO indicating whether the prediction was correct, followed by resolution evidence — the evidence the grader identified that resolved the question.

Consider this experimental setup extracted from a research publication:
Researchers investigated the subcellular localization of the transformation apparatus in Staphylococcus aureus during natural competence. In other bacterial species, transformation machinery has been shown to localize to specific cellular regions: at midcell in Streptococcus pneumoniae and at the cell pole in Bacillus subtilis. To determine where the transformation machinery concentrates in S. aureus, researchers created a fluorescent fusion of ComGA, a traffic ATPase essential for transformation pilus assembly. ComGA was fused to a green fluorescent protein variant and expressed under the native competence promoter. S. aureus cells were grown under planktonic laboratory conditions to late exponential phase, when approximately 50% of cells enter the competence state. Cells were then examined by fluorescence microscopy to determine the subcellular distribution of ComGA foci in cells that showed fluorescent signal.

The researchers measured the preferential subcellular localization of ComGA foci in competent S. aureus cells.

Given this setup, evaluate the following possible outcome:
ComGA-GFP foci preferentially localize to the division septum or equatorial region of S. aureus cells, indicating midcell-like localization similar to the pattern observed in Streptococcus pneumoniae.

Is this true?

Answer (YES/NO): YES